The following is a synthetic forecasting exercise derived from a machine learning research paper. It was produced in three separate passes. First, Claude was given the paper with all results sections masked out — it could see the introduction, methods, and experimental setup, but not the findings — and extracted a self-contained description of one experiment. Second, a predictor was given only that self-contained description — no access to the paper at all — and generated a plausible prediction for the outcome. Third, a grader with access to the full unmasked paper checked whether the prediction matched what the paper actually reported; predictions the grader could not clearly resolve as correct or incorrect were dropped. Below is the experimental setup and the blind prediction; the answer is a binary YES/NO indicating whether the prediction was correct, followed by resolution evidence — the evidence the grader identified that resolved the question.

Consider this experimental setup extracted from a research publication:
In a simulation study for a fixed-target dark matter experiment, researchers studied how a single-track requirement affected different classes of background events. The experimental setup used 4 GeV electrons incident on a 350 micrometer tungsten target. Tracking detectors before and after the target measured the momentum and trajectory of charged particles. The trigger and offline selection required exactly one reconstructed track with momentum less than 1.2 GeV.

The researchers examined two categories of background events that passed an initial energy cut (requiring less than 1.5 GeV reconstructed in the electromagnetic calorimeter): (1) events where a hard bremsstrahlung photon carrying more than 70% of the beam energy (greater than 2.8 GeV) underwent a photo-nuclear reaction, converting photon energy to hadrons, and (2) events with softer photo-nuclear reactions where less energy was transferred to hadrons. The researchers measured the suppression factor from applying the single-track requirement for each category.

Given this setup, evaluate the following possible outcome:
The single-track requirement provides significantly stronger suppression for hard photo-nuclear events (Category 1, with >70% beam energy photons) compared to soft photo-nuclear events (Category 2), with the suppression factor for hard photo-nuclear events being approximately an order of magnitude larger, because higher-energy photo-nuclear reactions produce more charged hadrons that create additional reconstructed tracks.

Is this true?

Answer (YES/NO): NO